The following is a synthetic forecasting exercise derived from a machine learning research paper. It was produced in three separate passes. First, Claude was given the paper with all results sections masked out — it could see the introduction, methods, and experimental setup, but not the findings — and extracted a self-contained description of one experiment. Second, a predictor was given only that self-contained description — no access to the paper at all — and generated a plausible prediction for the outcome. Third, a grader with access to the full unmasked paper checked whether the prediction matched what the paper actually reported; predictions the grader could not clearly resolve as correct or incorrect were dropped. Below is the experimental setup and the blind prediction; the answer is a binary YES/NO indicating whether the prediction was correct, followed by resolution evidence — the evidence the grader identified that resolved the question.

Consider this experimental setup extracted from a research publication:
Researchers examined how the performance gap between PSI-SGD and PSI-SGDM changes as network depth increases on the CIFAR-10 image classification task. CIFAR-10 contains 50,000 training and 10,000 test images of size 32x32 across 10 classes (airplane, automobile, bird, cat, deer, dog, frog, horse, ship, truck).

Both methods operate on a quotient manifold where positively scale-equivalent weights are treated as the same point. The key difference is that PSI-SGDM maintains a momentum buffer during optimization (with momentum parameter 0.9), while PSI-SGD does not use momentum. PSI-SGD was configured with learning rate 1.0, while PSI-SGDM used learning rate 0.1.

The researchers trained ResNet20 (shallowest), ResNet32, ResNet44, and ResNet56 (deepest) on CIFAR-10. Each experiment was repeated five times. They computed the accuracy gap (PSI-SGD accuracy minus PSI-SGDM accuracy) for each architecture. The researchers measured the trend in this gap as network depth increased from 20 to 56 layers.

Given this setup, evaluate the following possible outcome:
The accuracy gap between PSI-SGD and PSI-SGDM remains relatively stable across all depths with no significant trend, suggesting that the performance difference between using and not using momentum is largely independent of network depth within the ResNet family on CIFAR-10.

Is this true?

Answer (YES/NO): NO